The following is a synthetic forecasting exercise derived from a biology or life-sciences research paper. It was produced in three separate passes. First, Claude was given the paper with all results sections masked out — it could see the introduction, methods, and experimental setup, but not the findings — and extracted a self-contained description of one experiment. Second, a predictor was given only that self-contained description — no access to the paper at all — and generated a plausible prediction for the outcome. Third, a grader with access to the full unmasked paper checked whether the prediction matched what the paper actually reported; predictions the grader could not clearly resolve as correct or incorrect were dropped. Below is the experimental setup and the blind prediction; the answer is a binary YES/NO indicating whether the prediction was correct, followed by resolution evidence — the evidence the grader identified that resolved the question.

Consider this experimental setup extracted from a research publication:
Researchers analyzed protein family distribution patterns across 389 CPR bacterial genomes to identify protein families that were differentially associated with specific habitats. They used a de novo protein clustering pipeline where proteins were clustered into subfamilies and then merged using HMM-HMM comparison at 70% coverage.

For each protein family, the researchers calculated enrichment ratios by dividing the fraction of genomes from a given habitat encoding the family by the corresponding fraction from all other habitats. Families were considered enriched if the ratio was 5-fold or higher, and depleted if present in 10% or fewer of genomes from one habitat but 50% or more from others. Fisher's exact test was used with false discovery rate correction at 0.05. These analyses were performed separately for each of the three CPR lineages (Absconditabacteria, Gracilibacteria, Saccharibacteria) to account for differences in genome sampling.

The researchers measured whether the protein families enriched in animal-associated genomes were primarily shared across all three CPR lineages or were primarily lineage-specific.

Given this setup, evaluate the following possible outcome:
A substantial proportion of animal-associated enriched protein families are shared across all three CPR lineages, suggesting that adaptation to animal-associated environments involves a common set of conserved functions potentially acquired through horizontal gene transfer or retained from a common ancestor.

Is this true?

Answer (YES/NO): NO